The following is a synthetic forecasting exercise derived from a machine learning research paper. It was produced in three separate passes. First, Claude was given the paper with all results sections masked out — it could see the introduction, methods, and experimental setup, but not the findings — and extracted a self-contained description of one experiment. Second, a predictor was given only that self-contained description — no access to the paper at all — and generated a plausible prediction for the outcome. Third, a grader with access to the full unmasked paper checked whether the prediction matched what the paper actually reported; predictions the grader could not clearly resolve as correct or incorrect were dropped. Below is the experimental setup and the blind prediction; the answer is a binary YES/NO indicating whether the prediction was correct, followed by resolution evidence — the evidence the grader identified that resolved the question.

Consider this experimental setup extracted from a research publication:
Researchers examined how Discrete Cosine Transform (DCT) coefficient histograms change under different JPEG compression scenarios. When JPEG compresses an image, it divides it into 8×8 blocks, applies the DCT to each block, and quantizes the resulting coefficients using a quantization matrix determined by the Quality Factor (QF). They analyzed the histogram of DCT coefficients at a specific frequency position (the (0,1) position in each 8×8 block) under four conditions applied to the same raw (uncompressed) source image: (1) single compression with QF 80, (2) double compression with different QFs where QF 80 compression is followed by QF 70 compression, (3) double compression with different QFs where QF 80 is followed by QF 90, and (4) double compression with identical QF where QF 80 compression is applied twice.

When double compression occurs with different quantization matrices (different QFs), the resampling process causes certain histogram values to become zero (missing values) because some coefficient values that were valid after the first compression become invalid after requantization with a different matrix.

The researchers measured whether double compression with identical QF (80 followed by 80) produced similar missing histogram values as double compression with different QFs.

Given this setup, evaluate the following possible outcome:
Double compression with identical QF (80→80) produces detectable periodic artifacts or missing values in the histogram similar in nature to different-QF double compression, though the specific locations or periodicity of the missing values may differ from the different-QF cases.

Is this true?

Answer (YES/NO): NO